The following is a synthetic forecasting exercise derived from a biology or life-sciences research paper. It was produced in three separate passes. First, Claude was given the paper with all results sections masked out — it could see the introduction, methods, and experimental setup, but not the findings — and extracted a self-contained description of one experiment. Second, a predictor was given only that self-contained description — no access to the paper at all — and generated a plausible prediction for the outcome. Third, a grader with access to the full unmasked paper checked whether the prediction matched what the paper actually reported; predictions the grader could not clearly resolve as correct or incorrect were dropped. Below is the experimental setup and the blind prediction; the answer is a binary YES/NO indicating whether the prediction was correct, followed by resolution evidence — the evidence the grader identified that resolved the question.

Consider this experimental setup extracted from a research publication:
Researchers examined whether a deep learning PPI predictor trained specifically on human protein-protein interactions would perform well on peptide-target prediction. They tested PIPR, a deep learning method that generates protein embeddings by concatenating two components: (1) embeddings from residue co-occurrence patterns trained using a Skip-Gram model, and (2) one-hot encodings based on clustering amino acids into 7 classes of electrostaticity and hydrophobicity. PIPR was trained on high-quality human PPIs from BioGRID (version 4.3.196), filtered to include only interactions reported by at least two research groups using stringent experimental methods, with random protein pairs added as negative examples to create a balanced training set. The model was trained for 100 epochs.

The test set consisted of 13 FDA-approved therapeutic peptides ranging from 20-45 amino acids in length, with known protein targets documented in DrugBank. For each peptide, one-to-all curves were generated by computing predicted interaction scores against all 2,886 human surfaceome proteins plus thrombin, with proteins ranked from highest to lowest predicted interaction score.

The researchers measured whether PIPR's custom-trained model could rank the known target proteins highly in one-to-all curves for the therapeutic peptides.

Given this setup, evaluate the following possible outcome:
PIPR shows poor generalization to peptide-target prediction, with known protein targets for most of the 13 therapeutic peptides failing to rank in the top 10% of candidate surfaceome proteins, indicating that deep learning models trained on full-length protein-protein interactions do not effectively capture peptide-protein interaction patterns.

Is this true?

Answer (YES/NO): YES